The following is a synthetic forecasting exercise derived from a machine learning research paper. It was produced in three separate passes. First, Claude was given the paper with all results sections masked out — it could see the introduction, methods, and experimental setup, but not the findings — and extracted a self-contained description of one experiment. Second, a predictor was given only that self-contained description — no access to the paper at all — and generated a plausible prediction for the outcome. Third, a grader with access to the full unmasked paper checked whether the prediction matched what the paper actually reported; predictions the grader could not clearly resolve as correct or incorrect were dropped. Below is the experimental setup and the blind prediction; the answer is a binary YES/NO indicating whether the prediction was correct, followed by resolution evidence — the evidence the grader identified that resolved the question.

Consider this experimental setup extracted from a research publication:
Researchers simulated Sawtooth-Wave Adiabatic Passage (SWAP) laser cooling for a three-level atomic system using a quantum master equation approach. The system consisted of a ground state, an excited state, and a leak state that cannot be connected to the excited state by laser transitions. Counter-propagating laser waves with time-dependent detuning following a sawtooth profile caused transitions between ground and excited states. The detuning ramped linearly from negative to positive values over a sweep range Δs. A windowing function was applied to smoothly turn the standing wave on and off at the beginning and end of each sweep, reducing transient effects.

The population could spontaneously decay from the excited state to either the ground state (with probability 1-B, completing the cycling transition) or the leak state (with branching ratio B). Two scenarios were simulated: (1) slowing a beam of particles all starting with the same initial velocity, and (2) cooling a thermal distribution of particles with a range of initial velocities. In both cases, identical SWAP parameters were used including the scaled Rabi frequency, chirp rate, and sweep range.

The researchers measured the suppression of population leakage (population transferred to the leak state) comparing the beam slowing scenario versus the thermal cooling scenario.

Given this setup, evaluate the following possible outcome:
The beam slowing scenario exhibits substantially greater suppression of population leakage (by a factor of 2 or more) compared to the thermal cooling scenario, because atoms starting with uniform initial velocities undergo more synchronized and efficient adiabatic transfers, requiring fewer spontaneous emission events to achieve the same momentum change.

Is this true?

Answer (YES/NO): YES